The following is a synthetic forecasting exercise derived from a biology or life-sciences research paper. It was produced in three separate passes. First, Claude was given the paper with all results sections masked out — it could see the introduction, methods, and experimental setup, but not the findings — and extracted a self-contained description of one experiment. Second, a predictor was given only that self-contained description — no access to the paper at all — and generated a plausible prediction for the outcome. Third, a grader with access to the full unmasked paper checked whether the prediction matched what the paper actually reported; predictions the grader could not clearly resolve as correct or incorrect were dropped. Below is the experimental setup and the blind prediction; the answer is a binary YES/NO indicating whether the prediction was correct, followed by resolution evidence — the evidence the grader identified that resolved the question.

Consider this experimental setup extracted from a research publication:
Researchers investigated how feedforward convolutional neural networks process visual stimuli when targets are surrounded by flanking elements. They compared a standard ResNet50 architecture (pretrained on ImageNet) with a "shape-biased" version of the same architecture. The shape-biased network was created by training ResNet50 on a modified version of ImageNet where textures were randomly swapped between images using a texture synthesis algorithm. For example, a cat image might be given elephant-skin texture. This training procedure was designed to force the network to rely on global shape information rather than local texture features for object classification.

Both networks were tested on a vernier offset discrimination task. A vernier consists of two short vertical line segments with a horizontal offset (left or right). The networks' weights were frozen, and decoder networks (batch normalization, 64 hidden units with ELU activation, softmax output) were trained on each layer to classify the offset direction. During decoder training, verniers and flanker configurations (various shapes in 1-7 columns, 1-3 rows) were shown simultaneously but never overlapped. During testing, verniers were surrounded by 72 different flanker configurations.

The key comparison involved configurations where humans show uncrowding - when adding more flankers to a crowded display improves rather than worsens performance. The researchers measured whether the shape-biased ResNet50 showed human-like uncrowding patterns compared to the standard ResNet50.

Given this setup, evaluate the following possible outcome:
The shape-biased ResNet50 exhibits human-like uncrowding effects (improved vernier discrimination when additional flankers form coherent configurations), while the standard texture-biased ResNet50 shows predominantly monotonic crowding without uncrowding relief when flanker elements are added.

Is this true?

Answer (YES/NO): NO